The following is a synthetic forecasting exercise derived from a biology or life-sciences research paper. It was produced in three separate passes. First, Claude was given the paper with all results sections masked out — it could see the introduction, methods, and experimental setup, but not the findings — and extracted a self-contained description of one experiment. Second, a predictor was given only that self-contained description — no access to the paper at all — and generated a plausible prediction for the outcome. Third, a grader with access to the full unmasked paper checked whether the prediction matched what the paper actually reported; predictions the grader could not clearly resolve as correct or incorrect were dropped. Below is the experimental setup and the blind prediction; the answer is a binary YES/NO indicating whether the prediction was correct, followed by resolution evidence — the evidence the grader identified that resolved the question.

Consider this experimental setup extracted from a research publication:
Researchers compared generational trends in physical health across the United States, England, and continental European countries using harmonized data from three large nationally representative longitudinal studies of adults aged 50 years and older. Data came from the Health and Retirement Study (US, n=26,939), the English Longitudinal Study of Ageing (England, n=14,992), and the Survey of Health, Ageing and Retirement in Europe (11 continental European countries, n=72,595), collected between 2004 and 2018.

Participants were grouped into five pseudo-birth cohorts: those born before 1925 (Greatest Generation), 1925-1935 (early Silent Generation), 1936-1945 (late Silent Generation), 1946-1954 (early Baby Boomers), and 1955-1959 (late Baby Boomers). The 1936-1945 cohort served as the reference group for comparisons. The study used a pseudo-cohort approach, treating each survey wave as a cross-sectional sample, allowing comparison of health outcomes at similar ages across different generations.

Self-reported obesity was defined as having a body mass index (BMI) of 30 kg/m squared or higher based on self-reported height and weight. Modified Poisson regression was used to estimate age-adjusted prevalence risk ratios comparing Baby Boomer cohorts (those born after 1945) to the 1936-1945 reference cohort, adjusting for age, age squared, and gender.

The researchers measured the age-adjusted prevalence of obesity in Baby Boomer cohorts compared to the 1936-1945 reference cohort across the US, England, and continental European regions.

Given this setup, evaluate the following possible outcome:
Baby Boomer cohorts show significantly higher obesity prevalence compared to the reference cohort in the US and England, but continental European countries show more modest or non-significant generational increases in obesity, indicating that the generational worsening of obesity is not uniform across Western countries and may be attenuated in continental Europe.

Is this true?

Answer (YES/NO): NO